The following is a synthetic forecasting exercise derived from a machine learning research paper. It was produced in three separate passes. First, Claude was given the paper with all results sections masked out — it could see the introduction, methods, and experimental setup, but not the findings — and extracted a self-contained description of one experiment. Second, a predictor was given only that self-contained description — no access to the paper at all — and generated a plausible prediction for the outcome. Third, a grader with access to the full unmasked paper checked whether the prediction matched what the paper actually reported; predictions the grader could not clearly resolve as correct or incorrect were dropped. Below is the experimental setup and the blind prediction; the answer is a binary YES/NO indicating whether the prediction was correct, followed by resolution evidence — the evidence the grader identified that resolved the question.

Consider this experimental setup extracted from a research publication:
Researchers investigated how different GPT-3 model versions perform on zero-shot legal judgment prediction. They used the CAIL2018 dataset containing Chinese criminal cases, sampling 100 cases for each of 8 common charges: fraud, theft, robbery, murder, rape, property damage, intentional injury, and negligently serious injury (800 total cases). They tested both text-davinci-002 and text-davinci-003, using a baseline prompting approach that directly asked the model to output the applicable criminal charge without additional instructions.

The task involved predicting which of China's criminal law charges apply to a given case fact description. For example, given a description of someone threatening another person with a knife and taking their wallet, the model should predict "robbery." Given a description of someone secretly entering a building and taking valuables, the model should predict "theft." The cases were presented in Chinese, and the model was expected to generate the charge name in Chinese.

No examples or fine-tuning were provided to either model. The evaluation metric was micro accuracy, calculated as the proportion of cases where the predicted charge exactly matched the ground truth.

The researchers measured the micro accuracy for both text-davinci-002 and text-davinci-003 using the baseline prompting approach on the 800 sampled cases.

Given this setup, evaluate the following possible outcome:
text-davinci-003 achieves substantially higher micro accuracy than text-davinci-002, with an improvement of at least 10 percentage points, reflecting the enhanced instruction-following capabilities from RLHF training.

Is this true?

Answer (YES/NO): YES